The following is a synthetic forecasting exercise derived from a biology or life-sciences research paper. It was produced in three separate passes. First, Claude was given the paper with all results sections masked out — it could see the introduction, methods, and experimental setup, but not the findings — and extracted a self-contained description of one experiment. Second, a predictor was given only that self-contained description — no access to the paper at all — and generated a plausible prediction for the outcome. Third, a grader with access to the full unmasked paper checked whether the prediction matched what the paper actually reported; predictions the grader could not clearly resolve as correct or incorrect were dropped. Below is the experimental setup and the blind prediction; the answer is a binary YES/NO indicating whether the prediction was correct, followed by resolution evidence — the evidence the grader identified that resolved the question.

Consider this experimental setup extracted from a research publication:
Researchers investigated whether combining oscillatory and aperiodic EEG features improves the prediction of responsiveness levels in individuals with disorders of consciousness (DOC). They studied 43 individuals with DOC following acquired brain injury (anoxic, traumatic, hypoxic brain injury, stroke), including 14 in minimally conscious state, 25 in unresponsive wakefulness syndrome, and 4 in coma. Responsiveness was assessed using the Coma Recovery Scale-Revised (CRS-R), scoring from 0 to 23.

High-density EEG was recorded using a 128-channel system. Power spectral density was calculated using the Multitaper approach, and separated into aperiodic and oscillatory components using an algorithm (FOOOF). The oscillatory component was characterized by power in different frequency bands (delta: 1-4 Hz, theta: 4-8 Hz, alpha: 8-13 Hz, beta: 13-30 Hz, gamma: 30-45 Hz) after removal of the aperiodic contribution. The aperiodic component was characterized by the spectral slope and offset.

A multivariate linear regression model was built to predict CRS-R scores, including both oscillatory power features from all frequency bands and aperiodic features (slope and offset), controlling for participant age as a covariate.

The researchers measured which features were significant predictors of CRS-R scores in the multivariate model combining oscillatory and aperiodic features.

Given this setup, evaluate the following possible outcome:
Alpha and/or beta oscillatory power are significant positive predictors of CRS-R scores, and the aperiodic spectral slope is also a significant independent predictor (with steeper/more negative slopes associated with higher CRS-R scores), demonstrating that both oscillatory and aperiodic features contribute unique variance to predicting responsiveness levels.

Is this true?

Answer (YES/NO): NO